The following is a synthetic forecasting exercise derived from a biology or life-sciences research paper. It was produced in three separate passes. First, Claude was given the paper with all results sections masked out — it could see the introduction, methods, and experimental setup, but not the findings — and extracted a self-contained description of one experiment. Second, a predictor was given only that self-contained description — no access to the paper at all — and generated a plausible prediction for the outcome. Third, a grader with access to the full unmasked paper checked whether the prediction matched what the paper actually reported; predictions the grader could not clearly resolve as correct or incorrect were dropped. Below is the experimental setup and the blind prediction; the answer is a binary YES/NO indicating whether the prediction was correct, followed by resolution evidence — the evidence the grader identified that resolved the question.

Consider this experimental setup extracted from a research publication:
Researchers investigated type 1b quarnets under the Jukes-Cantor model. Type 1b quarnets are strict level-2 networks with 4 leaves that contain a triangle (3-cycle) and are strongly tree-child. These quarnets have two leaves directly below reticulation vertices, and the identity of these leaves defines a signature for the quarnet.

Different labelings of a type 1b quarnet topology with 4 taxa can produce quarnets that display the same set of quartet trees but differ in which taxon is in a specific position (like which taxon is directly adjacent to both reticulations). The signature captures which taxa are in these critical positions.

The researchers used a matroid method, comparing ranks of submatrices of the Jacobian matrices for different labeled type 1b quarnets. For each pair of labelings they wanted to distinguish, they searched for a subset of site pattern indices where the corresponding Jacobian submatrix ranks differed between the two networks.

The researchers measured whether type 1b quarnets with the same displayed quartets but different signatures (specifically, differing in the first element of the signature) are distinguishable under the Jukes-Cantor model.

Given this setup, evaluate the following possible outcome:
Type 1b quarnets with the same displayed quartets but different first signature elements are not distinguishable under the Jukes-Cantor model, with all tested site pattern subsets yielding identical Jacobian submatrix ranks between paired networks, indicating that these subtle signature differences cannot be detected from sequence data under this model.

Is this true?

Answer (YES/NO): NO